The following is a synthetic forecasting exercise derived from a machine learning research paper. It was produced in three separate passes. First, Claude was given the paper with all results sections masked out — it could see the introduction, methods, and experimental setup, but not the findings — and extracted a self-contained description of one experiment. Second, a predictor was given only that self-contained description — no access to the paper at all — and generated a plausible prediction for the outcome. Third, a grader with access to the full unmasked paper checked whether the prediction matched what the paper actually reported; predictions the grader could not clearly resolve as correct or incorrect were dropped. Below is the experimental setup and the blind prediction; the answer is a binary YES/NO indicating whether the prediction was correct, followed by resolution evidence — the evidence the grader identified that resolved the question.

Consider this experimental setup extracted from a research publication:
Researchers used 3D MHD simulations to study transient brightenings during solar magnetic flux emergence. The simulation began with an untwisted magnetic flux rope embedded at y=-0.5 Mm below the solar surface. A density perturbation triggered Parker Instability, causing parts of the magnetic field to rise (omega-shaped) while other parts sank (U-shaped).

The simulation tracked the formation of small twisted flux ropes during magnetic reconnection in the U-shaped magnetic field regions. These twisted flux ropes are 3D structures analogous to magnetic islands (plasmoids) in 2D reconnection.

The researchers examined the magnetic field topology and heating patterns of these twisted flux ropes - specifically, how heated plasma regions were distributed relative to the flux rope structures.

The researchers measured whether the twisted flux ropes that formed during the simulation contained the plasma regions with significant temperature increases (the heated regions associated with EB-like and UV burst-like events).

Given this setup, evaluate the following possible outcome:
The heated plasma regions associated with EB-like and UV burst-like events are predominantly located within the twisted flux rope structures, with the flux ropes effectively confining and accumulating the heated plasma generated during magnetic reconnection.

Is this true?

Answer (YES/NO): YES